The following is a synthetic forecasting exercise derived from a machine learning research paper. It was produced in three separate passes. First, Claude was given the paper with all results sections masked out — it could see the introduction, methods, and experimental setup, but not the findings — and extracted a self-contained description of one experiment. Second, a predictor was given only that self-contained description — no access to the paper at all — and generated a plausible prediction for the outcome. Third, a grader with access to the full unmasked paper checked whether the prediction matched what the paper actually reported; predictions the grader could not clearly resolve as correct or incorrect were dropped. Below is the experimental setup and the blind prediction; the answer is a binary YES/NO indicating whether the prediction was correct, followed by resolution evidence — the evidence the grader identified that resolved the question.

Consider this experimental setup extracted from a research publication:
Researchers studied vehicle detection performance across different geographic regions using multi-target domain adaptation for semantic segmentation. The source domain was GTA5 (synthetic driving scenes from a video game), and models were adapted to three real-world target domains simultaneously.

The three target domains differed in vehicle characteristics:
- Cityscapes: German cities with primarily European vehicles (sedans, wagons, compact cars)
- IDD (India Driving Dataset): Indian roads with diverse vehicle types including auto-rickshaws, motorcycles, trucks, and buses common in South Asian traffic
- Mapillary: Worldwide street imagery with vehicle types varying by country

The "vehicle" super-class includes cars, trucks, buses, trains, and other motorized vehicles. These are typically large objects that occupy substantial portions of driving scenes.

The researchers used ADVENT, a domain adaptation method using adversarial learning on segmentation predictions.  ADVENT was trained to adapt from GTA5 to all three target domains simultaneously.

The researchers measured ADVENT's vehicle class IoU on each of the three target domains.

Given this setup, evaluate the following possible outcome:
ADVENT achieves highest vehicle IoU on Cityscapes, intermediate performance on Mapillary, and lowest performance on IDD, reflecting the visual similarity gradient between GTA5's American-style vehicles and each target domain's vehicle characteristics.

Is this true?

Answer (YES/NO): NO